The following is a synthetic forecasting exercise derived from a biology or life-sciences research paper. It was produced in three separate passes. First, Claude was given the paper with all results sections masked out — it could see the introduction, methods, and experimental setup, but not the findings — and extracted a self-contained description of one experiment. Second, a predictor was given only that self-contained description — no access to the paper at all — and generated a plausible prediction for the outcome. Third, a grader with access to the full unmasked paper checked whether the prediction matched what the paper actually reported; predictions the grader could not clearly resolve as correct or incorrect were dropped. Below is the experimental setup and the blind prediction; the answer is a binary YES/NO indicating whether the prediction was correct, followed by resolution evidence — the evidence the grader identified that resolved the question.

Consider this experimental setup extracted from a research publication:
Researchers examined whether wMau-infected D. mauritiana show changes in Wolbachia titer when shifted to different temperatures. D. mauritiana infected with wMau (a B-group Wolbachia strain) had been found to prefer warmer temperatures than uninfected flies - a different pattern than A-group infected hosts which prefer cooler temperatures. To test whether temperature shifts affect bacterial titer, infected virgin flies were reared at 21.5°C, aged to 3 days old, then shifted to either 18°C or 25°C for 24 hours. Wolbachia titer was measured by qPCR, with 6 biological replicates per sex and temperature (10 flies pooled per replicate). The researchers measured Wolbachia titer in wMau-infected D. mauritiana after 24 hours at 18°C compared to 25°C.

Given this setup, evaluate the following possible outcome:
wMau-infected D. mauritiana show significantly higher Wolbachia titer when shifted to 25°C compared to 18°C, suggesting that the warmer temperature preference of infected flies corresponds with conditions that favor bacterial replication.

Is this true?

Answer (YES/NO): NO